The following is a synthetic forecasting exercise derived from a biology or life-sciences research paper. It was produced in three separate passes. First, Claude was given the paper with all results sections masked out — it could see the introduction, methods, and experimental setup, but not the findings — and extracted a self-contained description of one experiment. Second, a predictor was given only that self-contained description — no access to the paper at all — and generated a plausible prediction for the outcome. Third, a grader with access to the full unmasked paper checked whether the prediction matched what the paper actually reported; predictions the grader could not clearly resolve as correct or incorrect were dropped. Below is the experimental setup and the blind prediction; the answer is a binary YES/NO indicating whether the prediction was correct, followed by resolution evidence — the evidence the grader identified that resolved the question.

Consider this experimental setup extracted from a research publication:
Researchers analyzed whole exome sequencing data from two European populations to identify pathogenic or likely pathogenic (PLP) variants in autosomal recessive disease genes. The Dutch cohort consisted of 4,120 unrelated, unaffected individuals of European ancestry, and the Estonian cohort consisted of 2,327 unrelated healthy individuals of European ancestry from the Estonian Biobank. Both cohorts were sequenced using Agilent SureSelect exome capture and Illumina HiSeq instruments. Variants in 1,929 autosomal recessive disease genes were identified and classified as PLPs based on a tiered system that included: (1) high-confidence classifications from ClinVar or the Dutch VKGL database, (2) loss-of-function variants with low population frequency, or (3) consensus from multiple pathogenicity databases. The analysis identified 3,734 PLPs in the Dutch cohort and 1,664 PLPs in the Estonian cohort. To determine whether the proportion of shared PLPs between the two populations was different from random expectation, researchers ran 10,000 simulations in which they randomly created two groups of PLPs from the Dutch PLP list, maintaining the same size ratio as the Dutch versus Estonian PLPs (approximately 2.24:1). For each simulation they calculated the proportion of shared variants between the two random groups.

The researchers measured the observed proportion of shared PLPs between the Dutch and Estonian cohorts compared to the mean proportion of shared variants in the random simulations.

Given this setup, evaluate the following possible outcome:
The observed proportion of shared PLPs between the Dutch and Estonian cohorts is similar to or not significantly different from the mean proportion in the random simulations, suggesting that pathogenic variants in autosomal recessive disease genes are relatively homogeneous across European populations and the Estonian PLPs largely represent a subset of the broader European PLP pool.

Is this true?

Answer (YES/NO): NO